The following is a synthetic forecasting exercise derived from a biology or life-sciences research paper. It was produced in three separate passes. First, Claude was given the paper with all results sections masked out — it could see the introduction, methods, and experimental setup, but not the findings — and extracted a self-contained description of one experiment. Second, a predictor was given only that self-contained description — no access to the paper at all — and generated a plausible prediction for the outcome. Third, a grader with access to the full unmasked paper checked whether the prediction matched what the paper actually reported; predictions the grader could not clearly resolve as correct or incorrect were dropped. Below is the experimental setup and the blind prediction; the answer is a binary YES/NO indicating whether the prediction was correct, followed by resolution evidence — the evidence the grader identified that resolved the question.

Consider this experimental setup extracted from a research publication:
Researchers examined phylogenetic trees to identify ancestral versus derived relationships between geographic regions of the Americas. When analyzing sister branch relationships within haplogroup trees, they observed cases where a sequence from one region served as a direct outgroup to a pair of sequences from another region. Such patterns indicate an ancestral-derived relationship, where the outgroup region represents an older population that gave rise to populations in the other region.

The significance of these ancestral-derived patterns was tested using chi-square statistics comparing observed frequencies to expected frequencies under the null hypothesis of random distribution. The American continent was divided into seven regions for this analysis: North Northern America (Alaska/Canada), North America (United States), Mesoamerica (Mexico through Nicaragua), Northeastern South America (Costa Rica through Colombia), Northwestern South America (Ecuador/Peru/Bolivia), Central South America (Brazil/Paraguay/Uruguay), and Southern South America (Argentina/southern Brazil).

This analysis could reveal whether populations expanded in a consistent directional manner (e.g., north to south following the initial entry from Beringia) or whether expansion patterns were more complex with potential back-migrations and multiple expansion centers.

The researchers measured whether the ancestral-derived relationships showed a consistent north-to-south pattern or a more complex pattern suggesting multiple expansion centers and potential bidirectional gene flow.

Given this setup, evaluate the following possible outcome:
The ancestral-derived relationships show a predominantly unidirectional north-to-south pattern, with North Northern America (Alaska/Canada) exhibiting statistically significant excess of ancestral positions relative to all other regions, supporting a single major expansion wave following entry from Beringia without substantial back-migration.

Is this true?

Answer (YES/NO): NO